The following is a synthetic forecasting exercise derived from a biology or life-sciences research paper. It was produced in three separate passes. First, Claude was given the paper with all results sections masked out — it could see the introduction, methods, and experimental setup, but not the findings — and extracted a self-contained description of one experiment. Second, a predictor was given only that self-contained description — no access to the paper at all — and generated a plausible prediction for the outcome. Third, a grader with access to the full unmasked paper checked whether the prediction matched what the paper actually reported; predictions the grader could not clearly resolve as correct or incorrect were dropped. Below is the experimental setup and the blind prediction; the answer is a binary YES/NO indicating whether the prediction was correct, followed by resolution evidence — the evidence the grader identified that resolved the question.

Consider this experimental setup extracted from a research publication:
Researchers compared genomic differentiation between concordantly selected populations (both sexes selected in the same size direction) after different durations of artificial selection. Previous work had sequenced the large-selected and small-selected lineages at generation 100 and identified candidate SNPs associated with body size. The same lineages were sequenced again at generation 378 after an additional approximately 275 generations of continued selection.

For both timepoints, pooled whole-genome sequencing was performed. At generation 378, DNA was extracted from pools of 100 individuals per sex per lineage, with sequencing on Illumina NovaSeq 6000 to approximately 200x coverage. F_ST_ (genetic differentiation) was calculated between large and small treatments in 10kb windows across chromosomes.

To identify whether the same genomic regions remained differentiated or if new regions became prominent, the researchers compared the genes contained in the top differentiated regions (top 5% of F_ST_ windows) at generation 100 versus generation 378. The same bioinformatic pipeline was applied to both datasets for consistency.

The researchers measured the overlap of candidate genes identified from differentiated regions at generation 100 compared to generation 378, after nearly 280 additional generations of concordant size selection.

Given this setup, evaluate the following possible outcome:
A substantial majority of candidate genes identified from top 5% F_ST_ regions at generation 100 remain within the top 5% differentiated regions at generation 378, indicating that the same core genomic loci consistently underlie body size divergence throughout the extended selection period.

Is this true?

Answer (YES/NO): NO